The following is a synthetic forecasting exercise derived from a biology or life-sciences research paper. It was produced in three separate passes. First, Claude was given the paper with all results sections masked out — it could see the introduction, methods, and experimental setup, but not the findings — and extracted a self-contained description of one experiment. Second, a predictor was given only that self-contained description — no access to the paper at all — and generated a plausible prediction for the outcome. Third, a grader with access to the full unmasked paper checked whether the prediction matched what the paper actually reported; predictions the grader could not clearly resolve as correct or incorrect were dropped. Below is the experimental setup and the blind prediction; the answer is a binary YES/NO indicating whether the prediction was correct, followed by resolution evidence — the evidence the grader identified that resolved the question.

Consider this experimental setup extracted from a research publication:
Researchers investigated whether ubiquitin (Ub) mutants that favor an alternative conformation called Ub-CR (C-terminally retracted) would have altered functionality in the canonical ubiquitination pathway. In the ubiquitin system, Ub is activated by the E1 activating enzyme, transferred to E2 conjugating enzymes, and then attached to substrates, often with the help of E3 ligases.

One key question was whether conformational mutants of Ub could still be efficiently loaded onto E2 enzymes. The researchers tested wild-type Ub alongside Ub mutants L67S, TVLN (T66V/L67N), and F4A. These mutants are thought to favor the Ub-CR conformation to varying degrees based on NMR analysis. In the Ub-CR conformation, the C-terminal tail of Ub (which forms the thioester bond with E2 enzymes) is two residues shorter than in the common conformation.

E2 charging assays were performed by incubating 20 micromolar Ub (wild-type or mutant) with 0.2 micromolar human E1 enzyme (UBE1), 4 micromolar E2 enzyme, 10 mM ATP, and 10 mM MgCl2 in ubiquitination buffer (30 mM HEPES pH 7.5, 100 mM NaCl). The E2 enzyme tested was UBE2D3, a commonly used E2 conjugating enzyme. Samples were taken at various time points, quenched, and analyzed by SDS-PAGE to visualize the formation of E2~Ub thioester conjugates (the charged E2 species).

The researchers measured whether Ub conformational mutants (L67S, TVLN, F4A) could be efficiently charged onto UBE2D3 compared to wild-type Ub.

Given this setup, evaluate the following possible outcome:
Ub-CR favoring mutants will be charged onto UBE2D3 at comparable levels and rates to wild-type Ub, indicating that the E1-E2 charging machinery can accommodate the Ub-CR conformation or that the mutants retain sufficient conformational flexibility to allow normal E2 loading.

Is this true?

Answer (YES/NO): YES